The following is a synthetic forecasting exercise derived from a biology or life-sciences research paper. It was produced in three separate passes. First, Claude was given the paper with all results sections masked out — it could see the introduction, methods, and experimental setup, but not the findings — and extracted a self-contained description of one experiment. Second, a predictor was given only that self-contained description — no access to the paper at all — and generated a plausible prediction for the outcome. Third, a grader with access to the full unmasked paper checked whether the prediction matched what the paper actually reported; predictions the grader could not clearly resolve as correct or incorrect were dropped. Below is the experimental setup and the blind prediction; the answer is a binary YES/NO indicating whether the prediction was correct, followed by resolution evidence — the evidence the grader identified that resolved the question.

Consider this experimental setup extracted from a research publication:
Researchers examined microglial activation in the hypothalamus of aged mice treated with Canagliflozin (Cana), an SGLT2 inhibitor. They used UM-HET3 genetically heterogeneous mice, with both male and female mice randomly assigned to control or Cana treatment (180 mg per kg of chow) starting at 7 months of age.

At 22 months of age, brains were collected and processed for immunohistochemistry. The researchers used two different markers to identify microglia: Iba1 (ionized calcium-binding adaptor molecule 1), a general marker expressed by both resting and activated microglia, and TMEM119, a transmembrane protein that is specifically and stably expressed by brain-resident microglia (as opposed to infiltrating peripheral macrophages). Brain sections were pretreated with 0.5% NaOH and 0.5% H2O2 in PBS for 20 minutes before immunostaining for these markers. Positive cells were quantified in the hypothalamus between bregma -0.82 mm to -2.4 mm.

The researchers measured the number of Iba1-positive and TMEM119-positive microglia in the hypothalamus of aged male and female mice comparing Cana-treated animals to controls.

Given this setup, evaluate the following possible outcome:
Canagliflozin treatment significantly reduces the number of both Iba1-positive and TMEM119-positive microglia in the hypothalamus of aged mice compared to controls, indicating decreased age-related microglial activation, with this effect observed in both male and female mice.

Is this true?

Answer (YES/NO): YES